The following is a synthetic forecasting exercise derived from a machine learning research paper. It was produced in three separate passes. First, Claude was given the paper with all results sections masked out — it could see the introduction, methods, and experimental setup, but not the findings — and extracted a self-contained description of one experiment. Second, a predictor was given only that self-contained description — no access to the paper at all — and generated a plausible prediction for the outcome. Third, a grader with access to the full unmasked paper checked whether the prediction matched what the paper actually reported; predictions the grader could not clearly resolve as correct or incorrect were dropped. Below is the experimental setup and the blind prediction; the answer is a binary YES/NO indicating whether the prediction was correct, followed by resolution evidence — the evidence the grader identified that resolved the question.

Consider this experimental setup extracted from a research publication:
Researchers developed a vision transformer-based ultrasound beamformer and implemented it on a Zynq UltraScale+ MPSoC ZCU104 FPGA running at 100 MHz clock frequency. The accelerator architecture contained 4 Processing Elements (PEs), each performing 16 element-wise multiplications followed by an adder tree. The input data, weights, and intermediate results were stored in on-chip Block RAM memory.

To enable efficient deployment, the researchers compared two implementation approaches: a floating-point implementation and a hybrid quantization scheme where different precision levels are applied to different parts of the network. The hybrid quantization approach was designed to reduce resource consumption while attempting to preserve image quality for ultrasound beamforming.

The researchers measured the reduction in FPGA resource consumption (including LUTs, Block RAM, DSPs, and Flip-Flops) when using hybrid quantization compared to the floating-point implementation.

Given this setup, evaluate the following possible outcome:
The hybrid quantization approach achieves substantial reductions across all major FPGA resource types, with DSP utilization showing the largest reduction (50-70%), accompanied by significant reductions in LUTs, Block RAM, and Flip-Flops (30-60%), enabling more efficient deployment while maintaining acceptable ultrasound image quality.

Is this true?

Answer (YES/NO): NO